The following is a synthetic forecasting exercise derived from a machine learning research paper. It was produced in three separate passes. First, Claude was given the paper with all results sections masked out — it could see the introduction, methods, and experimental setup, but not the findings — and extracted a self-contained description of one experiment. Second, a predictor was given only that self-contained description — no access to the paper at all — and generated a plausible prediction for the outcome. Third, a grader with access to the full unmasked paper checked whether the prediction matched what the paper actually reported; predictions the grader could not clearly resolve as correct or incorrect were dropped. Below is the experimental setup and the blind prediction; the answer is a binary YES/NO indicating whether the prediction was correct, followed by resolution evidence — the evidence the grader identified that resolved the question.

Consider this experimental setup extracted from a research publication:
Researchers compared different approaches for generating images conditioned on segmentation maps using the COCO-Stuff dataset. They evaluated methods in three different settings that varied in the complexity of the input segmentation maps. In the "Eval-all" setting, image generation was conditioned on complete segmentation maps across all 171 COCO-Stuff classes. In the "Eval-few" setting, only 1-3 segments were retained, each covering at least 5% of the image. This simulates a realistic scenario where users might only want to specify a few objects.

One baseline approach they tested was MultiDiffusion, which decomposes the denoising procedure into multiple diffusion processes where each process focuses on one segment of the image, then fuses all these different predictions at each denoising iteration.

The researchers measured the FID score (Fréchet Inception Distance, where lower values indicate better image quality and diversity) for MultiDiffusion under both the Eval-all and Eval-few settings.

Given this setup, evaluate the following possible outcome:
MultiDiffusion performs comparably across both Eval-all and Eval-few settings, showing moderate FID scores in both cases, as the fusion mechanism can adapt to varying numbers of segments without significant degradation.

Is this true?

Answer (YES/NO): NO